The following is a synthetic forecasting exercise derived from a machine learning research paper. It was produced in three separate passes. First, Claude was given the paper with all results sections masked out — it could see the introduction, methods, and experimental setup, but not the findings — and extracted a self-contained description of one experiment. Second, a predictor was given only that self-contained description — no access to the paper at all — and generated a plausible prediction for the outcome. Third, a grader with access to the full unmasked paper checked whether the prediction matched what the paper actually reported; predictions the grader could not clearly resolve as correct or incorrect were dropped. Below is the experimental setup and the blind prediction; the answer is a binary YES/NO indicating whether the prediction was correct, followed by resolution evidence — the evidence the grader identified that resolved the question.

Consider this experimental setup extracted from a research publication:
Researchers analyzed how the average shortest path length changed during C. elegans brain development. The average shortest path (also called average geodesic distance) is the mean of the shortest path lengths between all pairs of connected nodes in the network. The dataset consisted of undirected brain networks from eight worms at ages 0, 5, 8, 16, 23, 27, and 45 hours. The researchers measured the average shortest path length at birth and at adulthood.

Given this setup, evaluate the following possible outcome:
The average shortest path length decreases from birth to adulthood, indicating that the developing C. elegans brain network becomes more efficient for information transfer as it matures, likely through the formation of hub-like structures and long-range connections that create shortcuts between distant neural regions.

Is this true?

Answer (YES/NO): YES